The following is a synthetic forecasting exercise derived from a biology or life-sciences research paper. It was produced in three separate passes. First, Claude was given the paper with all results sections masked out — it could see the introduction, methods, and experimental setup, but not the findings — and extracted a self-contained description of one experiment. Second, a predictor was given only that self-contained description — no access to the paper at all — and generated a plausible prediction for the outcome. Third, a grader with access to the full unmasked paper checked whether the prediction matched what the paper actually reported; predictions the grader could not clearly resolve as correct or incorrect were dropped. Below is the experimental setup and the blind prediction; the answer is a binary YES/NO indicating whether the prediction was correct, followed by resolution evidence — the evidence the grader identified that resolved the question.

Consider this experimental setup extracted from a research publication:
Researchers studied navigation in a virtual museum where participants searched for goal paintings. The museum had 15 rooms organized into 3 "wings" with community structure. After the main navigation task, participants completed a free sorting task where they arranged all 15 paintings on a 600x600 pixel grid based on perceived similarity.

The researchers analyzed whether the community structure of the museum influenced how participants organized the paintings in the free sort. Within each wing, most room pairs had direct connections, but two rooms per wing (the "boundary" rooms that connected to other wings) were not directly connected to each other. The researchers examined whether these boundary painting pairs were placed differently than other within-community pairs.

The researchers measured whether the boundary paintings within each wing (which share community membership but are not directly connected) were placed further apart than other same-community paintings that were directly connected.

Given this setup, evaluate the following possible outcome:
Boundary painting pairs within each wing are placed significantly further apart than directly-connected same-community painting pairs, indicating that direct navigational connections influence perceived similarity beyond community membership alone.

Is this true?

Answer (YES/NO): YES